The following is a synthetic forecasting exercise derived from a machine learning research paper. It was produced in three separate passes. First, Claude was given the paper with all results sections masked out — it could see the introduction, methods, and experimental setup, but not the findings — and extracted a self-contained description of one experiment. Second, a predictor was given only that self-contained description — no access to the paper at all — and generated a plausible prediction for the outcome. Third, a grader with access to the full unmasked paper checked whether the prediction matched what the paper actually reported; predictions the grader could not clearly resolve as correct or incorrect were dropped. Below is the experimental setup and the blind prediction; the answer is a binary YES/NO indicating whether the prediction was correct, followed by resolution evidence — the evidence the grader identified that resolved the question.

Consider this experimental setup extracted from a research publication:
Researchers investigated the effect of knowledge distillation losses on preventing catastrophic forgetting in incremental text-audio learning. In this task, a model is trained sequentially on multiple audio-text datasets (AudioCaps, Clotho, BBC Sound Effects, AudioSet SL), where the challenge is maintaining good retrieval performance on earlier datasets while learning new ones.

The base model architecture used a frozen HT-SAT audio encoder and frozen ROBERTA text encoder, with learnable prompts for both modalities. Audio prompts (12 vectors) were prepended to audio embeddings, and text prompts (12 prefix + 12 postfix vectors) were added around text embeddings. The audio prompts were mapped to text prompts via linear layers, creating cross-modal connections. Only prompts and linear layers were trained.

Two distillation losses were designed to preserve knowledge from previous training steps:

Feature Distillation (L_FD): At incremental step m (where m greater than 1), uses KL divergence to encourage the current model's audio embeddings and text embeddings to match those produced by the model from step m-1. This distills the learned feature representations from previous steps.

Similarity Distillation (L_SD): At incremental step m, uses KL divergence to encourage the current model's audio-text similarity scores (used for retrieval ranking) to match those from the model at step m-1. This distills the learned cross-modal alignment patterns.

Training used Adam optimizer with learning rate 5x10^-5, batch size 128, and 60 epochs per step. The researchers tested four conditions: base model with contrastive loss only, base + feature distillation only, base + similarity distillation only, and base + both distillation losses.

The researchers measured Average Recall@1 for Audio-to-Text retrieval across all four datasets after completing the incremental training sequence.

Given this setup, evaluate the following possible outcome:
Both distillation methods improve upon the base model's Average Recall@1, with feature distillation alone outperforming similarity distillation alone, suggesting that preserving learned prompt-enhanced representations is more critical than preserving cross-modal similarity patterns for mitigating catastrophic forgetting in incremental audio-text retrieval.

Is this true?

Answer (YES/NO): NO